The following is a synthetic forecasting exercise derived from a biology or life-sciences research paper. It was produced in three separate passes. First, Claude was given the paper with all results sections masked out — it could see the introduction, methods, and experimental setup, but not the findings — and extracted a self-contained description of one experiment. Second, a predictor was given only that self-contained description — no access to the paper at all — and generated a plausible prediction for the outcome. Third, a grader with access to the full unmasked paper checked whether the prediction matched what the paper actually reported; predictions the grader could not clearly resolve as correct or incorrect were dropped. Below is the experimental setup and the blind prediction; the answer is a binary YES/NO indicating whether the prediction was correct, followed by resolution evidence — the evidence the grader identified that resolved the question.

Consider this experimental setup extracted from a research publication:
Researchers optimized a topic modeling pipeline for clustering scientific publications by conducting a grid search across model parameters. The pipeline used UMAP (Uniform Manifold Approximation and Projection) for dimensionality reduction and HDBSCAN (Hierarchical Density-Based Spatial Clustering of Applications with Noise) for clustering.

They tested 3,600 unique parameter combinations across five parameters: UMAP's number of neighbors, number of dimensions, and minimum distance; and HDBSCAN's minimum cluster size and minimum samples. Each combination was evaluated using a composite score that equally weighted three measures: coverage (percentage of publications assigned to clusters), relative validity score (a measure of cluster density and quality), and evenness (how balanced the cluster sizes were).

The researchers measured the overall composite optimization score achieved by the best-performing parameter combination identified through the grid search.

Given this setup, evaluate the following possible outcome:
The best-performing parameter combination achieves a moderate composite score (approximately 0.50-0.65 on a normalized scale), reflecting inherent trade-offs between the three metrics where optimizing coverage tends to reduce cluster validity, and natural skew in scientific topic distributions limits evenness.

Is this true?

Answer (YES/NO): NO